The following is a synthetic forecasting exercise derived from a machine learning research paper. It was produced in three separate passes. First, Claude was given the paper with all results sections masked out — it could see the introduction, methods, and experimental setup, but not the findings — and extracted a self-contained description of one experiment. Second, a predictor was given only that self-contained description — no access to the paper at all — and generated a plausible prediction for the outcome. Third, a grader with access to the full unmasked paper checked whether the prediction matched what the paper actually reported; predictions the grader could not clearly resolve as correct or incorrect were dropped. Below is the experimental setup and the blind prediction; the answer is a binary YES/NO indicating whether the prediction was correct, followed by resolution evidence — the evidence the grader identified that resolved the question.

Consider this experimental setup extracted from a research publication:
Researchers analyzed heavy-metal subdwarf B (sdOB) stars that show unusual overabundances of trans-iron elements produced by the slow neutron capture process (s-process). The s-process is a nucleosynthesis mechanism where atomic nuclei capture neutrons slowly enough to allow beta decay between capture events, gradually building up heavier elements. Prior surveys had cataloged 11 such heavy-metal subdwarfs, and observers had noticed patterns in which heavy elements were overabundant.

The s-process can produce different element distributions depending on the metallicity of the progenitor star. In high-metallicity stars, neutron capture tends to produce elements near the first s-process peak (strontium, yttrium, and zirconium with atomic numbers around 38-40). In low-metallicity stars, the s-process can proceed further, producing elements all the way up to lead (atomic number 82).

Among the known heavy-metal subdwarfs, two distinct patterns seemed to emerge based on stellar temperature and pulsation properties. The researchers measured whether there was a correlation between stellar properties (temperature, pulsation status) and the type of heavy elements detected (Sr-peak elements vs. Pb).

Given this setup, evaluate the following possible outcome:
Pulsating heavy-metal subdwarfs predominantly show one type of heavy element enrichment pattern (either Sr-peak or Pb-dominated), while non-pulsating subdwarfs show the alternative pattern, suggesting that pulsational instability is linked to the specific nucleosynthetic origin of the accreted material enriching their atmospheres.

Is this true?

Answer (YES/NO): YES